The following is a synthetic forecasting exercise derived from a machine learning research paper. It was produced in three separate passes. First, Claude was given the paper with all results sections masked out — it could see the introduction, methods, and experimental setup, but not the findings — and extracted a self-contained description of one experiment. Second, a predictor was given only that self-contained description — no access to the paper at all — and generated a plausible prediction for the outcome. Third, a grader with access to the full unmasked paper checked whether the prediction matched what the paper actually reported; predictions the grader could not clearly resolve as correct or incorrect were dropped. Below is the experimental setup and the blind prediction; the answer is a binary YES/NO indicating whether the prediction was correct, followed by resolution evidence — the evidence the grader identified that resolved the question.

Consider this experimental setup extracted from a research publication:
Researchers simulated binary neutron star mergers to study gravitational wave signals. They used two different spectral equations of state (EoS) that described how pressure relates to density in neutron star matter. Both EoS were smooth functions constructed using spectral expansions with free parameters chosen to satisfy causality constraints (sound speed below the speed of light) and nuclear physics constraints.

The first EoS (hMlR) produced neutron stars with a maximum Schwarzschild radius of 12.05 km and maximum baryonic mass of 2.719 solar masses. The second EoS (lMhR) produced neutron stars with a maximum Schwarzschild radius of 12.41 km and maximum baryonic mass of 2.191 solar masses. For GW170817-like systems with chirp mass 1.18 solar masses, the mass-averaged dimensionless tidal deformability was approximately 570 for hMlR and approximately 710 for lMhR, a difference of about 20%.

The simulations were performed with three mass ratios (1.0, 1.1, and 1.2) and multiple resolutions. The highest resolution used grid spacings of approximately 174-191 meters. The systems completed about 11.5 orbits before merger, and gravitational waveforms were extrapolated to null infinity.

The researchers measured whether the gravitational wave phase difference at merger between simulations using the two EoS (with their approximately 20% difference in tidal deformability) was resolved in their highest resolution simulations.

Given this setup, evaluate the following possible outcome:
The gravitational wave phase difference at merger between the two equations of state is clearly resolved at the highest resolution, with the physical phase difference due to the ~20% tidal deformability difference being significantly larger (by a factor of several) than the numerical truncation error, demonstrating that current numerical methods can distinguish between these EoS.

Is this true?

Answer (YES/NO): YES